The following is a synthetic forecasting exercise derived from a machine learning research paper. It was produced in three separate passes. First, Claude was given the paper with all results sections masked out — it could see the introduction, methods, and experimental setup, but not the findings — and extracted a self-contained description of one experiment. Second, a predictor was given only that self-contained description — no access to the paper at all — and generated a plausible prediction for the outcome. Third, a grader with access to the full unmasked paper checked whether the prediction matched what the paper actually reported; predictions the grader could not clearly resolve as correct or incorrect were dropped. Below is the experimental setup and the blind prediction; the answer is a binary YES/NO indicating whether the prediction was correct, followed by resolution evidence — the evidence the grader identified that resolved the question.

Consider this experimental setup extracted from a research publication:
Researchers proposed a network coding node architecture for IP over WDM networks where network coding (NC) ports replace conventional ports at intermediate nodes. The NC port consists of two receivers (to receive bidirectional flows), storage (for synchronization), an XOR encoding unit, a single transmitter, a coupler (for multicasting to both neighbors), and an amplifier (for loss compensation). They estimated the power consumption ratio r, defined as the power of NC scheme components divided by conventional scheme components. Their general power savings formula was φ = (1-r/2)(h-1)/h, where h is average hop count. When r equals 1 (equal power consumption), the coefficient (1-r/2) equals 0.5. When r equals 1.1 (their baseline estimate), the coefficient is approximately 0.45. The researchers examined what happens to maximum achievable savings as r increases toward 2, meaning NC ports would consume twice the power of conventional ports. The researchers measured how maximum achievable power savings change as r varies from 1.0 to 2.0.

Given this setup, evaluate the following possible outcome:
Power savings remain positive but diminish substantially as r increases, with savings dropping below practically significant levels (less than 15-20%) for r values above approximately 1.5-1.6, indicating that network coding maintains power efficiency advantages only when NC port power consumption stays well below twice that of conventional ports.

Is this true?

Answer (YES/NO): YES